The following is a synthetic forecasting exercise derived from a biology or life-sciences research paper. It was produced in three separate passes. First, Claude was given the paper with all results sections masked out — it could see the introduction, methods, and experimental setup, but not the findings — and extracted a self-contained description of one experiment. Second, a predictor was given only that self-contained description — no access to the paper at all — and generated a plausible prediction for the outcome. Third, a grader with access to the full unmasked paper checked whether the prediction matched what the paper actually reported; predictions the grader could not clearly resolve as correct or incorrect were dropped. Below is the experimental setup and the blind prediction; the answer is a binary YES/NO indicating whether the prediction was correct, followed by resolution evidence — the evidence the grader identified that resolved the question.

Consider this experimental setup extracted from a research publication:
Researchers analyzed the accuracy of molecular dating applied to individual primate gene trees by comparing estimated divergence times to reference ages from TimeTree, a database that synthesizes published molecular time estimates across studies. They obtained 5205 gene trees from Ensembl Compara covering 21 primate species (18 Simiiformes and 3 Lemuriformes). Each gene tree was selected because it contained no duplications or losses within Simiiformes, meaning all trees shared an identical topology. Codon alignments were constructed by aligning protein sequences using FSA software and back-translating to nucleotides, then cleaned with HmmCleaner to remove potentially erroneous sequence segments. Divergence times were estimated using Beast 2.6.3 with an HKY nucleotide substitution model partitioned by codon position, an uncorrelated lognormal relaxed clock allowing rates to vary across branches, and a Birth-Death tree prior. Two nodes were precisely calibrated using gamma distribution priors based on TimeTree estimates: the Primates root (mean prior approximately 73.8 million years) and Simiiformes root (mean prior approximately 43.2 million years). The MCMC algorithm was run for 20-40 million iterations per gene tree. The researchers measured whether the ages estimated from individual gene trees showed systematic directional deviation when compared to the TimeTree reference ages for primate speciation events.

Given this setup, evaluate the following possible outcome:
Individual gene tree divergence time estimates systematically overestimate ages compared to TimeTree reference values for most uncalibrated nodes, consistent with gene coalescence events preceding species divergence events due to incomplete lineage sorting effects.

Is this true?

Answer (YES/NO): NO